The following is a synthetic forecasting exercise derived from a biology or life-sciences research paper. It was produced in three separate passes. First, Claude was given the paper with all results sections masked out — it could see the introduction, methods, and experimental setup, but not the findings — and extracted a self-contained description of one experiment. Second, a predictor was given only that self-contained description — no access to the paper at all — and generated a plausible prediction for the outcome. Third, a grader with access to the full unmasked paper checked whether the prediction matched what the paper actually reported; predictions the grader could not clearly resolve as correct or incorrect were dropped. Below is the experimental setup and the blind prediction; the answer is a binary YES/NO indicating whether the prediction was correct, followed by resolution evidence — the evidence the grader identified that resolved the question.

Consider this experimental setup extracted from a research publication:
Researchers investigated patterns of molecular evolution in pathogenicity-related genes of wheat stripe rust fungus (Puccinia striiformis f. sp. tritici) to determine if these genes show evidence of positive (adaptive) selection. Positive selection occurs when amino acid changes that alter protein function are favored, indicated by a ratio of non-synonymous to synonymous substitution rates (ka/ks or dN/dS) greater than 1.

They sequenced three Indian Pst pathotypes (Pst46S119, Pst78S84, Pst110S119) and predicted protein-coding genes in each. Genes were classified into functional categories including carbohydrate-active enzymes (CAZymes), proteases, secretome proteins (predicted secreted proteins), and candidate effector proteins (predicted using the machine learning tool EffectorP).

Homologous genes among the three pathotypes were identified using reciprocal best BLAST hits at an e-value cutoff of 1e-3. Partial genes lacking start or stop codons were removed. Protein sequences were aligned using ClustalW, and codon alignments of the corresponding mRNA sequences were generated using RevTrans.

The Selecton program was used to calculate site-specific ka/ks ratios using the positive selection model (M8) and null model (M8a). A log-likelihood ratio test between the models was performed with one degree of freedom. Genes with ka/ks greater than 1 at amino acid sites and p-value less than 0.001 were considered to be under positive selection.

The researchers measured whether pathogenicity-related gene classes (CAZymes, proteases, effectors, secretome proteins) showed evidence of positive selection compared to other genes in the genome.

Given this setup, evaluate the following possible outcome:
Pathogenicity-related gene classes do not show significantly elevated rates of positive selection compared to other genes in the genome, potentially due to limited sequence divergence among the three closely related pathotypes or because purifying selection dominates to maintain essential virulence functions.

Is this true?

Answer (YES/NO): NO